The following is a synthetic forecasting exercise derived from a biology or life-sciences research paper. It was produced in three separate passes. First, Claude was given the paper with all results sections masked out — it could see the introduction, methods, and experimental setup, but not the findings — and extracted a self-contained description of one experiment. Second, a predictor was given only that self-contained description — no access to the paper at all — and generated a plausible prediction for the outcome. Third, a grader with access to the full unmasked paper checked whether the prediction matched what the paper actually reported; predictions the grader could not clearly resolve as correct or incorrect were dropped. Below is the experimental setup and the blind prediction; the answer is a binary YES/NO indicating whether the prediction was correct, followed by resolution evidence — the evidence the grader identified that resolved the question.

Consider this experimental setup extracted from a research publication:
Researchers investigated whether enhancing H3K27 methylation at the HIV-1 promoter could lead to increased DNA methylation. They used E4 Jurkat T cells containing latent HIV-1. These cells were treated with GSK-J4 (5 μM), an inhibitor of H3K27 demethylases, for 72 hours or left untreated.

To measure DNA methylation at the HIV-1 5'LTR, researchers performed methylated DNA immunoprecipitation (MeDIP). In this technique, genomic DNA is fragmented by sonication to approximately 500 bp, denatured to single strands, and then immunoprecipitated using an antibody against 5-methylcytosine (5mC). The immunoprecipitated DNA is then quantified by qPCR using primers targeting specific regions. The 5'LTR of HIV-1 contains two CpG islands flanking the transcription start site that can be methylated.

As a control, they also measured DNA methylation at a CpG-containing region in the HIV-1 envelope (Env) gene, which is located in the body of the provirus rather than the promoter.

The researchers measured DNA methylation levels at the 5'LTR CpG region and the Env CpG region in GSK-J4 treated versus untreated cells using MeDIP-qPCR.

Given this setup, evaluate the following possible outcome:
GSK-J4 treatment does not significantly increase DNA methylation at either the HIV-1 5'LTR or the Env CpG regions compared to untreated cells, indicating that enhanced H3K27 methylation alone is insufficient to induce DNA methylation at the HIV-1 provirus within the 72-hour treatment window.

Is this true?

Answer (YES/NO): NO